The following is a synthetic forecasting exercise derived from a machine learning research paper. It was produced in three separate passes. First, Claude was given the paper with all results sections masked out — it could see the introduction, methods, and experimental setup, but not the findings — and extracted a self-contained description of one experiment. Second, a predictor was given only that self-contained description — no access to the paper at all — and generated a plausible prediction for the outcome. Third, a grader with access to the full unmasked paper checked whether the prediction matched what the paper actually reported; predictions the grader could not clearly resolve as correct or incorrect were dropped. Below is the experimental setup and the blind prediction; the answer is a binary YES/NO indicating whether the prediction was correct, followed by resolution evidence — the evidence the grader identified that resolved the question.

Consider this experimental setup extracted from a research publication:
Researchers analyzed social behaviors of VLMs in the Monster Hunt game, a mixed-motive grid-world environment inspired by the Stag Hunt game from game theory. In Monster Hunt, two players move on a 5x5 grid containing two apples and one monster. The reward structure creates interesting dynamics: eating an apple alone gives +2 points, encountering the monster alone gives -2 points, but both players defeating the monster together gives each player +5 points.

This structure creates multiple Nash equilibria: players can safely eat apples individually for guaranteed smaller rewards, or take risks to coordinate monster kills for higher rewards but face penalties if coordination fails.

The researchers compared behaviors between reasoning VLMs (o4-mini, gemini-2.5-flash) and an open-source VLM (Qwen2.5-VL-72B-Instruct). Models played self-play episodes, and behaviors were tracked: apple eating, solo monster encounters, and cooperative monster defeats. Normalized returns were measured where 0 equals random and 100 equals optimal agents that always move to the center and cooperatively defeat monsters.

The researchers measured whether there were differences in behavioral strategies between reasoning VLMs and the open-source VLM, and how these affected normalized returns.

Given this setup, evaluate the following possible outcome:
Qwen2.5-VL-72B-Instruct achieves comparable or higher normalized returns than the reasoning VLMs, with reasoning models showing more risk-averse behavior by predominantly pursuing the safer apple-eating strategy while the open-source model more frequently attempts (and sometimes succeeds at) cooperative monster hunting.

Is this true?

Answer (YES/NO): YES